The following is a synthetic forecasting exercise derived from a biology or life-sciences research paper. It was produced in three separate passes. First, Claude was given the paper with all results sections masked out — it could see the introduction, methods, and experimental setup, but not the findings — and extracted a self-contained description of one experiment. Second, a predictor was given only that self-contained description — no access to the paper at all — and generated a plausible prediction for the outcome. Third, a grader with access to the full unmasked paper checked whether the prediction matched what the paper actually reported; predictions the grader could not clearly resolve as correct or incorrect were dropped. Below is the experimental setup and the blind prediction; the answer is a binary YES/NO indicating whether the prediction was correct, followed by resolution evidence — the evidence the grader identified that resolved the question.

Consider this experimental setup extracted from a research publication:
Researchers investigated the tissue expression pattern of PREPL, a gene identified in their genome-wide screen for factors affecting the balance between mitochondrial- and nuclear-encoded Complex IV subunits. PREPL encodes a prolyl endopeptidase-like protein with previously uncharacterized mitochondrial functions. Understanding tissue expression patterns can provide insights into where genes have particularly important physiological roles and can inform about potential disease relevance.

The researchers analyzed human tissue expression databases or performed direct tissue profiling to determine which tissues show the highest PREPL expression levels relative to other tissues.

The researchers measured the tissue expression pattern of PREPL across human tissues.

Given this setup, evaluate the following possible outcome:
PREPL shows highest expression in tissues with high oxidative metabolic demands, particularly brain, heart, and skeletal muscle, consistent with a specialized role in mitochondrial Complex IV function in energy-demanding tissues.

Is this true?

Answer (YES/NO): NO